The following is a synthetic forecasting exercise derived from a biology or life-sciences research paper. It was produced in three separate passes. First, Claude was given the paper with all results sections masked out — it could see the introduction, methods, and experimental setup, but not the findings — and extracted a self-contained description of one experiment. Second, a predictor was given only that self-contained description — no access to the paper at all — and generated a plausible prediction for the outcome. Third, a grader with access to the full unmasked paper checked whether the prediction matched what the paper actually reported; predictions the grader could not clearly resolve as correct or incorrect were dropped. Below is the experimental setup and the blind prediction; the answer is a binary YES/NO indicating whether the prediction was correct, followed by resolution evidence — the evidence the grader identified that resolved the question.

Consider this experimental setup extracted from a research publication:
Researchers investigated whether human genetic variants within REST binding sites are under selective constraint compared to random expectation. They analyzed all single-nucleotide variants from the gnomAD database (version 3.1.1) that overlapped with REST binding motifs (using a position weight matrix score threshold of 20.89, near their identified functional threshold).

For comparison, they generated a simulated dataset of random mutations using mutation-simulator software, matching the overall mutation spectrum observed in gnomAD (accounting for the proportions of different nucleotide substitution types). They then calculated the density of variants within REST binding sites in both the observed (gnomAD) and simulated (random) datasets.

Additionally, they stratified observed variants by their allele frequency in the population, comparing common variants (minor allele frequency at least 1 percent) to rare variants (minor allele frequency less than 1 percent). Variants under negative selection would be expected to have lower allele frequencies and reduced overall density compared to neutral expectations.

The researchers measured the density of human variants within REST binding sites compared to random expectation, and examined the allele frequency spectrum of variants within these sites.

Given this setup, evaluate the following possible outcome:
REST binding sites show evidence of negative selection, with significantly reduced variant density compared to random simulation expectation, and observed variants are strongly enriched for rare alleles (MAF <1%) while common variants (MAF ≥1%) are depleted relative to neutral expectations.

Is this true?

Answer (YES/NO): NO